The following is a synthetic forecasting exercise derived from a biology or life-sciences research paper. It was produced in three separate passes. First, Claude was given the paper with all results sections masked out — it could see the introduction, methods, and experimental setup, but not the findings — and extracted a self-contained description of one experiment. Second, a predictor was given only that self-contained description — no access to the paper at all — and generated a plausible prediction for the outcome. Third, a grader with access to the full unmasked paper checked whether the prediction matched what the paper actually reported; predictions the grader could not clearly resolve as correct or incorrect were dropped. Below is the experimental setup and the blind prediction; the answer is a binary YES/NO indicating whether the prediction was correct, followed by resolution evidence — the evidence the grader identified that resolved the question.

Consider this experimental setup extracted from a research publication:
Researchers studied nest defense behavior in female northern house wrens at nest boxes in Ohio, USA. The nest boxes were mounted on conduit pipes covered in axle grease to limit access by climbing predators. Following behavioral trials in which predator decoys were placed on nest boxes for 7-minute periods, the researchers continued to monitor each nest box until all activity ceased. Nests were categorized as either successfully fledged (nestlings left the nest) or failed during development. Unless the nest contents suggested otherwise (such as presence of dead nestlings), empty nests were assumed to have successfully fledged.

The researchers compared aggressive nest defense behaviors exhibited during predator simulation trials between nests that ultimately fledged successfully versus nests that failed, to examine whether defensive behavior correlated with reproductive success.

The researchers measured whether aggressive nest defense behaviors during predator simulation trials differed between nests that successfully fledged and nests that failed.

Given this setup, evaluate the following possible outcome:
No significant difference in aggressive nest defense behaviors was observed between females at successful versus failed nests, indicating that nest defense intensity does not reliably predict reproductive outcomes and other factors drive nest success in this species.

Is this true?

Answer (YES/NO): YES